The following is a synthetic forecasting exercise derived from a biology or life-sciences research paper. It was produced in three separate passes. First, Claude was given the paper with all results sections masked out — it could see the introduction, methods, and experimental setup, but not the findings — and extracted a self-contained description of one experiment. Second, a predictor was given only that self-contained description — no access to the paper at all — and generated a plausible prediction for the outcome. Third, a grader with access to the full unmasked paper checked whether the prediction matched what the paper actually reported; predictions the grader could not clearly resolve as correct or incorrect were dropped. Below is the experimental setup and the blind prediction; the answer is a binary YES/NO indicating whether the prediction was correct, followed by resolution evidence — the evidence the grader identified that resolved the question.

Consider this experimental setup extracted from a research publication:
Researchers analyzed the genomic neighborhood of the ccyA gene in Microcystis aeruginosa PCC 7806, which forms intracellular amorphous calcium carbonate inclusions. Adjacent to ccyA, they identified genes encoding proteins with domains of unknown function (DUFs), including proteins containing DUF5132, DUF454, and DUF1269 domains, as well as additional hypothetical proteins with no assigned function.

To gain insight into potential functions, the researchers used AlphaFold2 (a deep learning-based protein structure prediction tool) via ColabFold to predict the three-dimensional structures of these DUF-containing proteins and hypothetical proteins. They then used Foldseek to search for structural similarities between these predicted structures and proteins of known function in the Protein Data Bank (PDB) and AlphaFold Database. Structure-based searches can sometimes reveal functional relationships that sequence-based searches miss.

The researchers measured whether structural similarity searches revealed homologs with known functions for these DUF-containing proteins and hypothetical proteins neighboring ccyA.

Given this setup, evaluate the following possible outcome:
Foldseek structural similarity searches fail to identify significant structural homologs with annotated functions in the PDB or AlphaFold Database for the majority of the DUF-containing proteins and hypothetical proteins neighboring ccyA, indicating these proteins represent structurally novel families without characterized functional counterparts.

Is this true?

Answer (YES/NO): NO